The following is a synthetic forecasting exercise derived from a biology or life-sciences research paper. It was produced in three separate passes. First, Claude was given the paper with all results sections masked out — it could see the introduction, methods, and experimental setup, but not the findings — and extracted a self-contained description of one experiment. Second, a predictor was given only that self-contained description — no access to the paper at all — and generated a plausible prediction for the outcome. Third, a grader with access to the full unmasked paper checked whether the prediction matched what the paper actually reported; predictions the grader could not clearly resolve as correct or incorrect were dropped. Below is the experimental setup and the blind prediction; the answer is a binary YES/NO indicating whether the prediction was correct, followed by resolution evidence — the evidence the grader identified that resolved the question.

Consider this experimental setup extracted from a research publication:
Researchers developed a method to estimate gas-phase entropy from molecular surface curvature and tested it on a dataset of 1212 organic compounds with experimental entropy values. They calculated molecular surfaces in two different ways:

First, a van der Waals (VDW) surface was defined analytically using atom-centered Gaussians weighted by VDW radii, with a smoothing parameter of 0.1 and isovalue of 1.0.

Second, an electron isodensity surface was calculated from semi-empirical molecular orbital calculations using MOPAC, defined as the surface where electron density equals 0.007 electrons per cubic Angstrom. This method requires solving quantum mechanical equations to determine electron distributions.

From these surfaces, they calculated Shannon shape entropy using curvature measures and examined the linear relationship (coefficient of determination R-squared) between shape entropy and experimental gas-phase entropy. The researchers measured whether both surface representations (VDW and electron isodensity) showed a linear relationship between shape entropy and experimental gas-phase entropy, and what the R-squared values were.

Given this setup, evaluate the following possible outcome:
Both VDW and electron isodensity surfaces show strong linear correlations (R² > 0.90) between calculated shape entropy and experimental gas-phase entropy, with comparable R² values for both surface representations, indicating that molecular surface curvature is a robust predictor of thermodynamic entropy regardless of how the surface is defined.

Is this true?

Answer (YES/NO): NO